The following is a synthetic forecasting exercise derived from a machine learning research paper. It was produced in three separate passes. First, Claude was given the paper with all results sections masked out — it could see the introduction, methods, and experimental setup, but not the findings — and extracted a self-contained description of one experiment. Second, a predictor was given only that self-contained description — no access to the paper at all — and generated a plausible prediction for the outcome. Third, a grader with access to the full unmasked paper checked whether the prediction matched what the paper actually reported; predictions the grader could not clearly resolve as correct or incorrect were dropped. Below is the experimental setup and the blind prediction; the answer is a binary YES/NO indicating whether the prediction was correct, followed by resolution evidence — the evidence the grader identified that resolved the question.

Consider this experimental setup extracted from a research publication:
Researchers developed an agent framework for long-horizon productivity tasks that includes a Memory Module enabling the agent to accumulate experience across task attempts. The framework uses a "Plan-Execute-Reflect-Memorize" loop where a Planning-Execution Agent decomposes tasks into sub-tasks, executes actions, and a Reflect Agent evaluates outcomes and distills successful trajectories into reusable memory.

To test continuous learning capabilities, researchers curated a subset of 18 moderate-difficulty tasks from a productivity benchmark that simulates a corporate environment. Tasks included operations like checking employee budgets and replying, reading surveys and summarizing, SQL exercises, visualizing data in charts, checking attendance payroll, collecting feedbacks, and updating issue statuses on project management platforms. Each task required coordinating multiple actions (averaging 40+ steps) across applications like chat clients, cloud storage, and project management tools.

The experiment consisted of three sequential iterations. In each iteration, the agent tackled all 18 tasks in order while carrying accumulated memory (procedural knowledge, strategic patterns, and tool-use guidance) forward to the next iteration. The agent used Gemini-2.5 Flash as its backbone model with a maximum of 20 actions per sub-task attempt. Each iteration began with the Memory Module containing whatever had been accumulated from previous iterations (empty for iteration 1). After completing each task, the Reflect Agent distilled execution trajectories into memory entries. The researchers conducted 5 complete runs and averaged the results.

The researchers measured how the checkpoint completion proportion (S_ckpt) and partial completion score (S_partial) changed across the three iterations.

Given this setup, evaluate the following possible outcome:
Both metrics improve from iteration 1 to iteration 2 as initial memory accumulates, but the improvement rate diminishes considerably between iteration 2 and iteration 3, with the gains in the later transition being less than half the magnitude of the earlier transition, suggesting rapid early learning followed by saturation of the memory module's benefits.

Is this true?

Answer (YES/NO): NO